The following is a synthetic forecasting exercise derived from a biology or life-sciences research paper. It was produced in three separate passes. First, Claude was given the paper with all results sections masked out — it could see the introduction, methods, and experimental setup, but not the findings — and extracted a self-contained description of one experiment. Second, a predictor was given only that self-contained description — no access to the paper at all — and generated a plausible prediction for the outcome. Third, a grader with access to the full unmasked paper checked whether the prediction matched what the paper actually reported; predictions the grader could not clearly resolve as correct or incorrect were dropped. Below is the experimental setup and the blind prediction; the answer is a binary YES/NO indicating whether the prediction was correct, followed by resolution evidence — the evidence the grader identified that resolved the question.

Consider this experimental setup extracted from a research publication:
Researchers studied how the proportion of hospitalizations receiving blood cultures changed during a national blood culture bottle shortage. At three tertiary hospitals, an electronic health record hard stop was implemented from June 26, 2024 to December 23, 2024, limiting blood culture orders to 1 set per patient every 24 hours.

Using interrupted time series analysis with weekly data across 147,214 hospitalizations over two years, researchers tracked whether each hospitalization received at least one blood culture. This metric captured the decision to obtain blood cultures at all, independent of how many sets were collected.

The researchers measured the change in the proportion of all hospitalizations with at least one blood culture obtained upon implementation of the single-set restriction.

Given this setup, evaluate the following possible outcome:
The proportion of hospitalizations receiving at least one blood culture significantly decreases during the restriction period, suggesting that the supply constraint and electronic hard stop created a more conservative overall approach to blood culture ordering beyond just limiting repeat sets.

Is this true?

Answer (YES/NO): YES